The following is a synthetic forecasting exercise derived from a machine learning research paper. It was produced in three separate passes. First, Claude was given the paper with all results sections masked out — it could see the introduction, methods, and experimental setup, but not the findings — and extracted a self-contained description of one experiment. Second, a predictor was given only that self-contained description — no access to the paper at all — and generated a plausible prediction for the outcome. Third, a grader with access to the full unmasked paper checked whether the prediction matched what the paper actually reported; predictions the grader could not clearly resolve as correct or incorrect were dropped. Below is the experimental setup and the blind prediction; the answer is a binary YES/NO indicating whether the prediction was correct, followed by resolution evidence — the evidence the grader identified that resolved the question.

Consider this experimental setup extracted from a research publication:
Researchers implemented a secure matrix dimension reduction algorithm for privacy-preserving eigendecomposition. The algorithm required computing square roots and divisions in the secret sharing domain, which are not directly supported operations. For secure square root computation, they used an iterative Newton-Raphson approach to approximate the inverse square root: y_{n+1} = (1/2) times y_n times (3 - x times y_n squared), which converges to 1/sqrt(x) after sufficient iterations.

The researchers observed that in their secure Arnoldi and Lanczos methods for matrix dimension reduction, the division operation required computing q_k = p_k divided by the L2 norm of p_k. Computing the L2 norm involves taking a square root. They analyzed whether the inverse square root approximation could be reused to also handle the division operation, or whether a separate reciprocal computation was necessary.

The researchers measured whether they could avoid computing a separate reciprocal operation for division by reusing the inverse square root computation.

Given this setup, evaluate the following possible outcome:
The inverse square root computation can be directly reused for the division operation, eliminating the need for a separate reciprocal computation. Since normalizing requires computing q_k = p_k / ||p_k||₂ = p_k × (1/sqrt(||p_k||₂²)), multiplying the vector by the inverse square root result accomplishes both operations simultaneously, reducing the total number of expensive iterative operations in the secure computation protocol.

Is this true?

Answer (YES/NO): YES